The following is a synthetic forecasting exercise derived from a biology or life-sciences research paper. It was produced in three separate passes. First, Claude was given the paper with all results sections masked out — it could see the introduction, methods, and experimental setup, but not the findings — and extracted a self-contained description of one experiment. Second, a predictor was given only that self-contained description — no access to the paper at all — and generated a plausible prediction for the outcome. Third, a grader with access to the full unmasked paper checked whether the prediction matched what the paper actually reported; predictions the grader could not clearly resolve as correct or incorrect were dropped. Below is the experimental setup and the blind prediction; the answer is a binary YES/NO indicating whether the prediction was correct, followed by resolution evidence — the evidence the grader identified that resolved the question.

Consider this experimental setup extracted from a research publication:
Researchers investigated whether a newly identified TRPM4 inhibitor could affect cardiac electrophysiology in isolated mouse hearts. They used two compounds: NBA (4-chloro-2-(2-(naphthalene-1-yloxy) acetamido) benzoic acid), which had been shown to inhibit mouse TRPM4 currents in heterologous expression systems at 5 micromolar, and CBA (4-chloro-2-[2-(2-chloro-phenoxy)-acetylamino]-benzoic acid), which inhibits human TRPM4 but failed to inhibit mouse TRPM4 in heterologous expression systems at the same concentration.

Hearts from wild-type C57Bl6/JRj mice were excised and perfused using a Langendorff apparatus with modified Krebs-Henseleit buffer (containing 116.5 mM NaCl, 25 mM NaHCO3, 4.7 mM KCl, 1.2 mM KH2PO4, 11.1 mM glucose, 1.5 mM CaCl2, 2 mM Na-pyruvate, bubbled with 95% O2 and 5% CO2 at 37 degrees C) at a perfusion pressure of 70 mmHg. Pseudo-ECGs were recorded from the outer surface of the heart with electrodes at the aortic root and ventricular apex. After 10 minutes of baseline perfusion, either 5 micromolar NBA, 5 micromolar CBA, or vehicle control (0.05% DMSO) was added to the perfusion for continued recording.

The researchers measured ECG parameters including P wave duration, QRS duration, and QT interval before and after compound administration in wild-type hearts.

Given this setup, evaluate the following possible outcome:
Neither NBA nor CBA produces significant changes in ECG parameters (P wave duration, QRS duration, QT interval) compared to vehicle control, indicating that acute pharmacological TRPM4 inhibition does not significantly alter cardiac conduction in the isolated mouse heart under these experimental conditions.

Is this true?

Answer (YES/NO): NO